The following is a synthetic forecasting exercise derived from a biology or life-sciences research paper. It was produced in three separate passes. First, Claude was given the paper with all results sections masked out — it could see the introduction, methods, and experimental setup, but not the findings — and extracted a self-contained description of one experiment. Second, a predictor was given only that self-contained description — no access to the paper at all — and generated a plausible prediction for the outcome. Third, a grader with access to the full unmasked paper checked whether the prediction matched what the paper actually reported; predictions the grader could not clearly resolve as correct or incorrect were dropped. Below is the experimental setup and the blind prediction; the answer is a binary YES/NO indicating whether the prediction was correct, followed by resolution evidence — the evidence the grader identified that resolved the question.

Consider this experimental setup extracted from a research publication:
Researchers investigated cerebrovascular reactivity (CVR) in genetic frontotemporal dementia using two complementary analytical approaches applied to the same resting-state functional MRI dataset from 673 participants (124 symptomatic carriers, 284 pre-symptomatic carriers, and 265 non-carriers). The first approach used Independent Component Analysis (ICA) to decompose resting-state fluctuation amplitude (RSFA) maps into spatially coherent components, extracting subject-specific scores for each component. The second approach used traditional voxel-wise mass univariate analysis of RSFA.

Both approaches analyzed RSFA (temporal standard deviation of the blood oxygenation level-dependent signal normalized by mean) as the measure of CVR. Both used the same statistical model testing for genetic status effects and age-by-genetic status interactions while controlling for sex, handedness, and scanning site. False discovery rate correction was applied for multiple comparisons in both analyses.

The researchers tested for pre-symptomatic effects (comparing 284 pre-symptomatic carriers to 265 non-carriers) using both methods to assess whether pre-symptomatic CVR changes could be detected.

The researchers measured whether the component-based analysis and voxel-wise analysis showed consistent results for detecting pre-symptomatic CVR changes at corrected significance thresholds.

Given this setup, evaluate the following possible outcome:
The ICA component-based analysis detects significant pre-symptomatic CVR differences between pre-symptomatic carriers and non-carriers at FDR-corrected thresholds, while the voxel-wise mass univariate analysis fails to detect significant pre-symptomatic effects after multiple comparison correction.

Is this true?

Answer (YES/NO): NO